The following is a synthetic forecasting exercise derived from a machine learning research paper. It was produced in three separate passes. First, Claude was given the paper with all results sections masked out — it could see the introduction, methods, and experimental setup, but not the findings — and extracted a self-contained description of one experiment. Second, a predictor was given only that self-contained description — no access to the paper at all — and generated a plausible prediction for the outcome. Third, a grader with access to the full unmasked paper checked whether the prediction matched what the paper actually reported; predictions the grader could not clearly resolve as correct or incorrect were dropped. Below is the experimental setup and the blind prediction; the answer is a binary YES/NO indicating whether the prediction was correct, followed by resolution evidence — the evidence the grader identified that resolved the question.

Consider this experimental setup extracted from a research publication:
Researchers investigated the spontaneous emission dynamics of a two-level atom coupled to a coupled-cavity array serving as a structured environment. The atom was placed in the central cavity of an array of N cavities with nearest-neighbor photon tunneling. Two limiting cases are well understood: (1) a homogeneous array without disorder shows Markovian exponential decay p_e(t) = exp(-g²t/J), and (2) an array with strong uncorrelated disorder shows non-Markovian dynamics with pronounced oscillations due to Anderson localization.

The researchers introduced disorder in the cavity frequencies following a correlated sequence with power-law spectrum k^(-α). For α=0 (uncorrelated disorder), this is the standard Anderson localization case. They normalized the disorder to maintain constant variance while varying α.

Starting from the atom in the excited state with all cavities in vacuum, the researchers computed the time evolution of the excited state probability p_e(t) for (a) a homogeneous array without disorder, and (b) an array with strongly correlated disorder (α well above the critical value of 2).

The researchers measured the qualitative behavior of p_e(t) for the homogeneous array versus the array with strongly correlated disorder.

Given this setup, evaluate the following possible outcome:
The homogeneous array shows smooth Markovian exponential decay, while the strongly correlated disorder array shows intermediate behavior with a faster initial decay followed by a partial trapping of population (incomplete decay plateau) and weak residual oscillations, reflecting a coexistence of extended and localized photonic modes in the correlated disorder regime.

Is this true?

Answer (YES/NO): NO